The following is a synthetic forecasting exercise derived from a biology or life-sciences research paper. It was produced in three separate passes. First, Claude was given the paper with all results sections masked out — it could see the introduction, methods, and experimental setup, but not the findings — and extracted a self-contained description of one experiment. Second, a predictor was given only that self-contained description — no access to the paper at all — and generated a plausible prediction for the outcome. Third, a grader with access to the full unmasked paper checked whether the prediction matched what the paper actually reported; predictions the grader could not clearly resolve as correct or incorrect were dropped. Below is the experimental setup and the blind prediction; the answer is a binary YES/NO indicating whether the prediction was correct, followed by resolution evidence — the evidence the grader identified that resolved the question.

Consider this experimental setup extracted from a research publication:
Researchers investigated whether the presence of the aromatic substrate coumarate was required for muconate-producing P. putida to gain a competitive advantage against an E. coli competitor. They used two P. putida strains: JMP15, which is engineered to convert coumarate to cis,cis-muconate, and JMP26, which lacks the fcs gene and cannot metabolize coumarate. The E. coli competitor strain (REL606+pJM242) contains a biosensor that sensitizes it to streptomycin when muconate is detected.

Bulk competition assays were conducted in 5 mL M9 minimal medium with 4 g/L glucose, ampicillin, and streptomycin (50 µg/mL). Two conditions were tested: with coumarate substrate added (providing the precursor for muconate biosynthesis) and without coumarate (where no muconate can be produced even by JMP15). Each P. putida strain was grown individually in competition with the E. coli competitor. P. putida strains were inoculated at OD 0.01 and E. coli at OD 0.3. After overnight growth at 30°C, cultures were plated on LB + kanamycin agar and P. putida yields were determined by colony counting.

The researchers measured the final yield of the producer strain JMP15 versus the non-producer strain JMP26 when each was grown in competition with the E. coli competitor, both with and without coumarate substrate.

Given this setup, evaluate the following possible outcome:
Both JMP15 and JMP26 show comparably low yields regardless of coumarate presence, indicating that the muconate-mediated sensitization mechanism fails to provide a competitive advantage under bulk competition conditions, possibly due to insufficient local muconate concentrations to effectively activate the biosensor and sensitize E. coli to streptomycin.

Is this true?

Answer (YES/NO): NO